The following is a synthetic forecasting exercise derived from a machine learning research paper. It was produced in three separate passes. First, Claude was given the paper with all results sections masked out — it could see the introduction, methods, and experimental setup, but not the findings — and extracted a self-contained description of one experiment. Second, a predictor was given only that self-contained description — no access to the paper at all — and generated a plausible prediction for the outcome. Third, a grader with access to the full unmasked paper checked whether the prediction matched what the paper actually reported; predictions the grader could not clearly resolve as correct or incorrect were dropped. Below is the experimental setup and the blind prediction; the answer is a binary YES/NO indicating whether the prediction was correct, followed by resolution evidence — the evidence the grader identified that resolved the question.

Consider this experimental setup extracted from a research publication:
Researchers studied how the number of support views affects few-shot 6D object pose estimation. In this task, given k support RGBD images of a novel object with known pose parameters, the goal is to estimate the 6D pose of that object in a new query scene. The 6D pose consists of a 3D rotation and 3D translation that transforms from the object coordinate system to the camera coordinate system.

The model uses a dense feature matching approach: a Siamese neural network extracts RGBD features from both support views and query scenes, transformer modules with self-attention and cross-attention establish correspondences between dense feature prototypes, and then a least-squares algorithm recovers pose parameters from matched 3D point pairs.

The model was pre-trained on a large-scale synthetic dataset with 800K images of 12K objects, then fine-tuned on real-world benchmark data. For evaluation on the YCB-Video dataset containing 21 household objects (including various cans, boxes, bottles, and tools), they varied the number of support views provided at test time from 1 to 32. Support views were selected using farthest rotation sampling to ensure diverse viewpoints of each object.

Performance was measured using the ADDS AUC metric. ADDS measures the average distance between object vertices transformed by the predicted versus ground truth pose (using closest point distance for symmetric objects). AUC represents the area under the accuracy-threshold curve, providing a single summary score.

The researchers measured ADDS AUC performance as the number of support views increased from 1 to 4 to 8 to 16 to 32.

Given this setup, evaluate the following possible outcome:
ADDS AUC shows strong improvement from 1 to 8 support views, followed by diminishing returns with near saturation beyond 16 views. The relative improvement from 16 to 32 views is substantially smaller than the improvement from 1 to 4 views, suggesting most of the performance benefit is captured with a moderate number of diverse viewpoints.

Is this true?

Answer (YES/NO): YES